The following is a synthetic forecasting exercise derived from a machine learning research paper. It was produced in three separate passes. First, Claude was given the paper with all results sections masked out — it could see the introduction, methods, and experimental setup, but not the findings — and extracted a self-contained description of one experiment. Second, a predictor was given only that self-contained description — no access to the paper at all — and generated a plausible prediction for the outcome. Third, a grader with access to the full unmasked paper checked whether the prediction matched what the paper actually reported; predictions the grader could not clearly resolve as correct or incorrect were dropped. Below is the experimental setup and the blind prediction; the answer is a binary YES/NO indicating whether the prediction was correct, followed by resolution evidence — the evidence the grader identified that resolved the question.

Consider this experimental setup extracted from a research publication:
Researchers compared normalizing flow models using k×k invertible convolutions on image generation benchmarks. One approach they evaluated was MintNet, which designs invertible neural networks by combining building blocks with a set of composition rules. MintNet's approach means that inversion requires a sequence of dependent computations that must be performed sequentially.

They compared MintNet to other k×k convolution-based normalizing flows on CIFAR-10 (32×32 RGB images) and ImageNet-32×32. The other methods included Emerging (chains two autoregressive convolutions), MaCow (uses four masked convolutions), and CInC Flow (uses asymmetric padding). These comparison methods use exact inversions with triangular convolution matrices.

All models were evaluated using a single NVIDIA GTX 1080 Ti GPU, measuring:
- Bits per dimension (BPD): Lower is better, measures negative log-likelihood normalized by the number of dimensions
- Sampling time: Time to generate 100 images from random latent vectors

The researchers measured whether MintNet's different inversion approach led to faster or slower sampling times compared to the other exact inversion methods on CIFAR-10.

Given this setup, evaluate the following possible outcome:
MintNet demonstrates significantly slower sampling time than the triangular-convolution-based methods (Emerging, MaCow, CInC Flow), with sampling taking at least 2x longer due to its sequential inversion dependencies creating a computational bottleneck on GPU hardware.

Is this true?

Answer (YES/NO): YES